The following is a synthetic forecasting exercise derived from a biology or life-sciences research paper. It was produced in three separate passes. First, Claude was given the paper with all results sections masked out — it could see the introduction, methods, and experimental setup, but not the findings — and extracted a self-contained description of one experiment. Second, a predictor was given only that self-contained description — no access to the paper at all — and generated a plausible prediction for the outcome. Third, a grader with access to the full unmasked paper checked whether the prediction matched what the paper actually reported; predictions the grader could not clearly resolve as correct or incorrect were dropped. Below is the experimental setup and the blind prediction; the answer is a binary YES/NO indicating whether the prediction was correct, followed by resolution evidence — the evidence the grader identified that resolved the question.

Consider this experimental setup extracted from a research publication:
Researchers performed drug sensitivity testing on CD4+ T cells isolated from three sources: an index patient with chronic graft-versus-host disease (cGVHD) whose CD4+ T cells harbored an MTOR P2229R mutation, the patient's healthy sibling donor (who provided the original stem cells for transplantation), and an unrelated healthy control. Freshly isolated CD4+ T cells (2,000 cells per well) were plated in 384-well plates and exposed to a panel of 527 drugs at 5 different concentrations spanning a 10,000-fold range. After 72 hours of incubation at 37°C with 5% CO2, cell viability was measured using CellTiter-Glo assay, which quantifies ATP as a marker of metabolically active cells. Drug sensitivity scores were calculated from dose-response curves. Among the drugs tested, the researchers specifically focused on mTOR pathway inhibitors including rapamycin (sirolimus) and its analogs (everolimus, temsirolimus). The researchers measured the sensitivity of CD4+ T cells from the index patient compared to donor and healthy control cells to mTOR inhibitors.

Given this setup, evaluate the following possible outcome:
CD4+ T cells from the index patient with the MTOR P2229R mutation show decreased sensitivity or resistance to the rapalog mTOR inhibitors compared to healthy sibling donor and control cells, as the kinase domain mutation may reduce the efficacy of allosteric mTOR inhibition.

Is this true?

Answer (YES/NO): YES